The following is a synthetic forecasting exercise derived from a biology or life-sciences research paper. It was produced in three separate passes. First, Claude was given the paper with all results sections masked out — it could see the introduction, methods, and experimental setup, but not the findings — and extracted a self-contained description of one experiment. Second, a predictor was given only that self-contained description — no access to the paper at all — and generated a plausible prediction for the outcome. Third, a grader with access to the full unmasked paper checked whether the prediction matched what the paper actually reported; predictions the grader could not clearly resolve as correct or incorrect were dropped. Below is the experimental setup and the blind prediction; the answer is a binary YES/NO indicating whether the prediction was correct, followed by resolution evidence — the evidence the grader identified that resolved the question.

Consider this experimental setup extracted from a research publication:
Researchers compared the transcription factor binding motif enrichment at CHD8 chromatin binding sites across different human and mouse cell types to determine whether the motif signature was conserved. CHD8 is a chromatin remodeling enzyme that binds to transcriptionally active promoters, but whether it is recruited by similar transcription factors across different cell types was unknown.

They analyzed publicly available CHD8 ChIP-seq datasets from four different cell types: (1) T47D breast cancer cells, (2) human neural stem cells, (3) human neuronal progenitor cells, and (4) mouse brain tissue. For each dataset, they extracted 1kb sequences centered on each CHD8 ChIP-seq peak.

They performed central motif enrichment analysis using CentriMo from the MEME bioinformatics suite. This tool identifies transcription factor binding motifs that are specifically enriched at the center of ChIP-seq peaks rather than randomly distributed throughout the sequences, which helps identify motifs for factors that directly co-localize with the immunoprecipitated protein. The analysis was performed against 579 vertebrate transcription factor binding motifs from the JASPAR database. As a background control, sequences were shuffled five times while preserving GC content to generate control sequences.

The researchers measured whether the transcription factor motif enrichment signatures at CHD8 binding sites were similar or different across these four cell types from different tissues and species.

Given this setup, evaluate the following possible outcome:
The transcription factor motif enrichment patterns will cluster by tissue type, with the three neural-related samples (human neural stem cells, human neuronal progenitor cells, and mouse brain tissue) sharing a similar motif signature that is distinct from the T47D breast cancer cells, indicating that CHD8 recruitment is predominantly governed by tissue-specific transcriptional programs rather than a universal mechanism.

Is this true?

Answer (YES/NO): NO